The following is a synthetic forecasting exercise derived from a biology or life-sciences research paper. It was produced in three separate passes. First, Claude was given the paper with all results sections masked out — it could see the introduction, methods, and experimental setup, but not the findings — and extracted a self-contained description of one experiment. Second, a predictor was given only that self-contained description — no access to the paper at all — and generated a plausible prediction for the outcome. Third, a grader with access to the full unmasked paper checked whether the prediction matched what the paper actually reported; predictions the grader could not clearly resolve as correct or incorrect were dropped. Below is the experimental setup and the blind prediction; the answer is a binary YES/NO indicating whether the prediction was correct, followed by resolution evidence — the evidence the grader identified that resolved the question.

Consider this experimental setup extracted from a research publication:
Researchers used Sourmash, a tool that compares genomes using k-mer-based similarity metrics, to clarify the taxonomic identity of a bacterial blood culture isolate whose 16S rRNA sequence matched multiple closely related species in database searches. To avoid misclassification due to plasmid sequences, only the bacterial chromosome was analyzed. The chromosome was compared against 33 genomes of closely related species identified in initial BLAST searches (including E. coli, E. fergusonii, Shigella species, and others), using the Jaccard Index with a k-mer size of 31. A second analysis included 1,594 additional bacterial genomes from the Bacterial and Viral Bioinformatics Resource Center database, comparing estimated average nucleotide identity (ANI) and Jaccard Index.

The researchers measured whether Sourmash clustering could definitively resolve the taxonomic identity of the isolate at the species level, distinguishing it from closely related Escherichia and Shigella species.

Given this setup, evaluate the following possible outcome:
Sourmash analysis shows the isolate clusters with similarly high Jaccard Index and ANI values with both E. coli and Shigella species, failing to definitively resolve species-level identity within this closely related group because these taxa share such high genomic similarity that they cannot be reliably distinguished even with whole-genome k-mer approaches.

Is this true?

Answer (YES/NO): YES